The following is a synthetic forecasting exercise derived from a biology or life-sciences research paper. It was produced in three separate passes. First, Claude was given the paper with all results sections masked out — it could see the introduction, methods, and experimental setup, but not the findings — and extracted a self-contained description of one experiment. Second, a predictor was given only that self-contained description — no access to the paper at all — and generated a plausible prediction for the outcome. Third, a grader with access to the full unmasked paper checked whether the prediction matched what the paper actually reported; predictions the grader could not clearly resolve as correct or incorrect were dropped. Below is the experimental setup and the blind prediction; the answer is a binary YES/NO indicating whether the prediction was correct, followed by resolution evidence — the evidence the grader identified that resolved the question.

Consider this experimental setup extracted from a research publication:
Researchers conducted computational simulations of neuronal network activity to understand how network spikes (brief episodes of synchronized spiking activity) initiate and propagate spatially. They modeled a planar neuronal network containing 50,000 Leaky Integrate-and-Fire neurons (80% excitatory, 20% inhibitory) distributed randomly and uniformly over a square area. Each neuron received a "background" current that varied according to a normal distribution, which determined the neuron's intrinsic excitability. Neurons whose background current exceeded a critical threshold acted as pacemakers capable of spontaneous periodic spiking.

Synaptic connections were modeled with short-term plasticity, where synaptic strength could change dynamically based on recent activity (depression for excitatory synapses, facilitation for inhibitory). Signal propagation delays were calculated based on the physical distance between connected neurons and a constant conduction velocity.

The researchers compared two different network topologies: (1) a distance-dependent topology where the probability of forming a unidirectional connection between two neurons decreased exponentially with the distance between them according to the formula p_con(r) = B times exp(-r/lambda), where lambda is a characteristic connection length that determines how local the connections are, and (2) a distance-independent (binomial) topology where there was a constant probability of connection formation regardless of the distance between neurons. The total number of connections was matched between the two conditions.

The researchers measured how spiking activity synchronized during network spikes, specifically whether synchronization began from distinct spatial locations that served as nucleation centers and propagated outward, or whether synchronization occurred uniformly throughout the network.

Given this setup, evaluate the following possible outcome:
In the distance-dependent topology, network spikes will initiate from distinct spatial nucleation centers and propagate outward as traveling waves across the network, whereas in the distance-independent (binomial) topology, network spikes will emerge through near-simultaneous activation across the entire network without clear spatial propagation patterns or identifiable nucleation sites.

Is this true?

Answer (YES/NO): YES